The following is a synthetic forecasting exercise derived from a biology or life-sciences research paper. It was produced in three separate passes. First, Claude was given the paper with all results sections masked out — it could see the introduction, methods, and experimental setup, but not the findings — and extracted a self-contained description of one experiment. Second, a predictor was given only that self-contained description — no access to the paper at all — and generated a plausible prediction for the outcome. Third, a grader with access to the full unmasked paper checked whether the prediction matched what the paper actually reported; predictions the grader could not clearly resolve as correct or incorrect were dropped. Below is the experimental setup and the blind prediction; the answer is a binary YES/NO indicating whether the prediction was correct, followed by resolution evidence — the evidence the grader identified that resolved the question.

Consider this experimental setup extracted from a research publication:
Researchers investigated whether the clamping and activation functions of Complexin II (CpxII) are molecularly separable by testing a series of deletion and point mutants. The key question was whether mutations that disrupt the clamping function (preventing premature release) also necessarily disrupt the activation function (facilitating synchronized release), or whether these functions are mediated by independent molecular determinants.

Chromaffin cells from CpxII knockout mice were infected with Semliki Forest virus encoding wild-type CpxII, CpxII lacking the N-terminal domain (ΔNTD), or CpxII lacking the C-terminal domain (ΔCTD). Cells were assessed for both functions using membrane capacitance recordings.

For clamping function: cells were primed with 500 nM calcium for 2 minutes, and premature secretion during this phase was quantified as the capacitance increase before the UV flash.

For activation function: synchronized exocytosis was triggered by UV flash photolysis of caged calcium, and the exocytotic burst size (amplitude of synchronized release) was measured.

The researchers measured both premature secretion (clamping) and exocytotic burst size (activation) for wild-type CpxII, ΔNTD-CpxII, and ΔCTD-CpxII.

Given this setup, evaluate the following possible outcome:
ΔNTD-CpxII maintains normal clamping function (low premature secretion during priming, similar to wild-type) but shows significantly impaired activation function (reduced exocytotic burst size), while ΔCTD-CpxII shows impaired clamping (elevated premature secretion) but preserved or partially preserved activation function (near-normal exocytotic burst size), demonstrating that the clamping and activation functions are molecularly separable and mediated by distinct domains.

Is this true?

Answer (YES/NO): NO